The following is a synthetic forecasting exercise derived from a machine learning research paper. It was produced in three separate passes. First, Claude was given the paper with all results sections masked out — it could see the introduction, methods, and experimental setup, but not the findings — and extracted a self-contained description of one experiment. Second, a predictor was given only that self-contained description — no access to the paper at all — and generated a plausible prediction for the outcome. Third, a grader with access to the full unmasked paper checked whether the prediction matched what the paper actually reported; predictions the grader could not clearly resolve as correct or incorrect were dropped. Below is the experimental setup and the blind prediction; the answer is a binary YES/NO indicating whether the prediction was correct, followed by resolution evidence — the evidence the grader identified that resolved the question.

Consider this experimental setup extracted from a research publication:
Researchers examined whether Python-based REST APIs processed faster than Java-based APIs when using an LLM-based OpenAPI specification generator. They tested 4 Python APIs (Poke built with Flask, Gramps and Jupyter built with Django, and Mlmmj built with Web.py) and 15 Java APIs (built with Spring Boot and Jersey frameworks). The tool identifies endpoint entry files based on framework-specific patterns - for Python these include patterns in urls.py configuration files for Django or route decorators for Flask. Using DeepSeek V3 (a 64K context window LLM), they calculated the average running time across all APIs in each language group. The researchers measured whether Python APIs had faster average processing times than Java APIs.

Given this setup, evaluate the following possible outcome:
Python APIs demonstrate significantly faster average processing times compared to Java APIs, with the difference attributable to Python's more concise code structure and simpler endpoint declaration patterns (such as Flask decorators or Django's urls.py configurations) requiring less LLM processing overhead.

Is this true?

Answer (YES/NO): NO